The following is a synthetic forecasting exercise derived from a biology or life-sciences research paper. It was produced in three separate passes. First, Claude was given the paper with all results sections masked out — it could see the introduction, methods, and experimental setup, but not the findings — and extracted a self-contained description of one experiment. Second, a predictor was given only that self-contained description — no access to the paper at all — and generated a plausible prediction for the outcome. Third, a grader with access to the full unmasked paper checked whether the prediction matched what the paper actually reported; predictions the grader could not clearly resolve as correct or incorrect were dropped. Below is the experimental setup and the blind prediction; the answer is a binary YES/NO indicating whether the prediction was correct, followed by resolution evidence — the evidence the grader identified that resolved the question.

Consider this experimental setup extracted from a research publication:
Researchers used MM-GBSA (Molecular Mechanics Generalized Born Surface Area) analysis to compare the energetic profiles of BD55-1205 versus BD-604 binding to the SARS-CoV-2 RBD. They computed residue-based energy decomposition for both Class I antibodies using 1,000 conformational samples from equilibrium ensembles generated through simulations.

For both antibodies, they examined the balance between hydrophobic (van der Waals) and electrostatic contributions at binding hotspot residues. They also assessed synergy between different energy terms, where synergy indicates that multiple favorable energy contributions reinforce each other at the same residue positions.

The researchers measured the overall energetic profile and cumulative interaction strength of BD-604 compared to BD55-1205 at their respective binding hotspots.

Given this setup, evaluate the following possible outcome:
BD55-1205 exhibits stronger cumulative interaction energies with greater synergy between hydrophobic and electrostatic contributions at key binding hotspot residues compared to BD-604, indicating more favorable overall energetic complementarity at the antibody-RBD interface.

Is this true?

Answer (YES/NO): YES